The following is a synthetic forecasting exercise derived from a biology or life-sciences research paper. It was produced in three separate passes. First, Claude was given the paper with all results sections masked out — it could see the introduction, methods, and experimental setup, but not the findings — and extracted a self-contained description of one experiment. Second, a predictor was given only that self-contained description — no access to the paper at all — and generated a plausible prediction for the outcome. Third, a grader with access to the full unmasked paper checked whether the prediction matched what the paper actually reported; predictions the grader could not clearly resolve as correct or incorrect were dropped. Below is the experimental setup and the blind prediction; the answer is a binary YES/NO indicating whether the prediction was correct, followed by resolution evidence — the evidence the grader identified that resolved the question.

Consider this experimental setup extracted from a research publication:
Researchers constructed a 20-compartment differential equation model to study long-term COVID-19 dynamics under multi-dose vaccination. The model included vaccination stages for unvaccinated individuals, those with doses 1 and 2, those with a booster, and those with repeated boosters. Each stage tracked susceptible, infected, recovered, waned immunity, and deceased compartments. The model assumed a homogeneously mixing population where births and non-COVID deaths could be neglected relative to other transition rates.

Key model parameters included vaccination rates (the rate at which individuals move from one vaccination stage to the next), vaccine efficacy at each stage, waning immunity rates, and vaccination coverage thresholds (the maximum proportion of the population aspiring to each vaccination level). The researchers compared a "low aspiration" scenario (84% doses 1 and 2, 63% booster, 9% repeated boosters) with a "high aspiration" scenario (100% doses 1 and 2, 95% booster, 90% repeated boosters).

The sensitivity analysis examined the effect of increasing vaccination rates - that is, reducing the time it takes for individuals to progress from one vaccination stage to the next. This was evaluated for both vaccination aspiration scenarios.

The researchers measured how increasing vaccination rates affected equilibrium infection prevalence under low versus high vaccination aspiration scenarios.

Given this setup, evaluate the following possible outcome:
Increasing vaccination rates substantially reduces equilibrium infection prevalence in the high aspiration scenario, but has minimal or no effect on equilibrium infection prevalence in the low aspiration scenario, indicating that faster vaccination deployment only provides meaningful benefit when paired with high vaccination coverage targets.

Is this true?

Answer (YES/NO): YES